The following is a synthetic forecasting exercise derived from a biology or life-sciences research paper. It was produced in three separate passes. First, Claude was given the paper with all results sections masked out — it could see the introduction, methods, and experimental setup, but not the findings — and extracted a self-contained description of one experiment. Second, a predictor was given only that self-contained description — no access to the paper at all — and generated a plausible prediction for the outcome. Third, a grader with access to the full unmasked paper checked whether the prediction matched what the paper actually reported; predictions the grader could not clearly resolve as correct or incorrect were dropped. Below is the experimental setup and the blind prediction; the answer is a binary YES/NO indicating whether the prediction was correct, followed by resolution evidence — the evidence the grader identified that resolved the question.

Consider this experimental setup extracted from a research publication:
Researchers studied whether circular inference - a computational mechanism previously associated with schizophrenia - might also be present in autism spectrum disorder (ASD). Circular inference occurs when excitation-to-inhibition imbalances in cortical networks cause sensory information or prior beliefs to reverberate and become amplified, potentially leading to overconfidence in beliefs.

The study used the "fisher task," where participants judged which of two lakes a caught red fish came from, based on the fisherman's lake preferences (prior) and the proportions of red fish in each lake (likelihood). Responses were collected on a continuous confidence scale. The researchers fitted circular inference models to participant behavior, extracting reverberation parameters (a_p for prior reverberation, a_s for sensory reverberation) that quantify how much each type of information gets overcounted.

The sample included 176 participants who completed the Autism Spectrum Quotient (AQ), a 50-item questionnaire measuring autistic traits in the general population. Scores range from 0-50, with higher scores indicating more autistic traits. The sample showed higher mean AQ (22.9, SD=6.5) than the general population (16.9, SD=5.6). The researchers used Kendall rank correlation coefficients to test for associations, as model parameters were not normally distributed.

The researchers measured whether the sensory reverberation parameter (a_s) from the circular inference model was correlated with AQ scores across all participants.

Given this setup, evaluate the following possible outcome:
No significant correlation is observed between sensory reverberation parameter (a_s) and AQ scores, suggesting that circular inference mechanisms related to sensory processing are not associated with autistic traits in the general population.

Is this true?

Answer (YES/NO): YES